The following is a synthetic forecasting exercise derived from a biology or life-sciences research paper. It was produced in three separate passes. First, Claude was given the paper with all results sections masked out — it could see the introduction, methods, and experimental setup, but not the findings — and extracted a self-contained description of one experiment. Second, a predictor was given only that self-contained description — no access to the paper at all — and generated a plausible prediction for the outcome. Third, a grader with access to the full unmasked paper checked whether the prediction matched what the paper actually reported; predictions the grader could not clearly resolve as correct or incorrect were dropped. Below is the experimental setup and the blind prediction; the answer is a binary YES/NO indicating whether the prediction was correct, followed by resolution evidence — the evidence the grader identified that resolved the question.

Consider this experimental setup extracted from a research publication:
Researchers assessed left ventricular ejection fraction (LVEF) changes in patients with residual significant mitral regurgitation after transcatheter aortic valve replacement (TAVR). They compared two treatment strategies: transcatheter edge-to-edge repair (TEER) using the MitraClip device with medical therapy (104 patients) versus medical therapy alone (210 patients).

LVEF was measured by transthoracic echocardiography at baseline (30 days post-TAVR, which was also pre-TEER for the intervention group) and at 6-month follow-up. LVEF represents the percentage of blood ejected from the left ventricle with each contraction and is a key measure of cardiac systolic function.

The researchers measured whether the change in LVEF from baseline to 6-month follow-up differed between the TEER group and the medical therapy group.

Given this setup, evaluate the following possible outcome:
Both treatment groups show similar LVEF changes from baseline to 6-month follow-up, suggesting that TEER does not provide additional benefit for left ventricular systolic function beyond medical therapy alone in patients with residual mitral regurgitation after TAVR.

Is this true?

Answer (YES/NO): YES